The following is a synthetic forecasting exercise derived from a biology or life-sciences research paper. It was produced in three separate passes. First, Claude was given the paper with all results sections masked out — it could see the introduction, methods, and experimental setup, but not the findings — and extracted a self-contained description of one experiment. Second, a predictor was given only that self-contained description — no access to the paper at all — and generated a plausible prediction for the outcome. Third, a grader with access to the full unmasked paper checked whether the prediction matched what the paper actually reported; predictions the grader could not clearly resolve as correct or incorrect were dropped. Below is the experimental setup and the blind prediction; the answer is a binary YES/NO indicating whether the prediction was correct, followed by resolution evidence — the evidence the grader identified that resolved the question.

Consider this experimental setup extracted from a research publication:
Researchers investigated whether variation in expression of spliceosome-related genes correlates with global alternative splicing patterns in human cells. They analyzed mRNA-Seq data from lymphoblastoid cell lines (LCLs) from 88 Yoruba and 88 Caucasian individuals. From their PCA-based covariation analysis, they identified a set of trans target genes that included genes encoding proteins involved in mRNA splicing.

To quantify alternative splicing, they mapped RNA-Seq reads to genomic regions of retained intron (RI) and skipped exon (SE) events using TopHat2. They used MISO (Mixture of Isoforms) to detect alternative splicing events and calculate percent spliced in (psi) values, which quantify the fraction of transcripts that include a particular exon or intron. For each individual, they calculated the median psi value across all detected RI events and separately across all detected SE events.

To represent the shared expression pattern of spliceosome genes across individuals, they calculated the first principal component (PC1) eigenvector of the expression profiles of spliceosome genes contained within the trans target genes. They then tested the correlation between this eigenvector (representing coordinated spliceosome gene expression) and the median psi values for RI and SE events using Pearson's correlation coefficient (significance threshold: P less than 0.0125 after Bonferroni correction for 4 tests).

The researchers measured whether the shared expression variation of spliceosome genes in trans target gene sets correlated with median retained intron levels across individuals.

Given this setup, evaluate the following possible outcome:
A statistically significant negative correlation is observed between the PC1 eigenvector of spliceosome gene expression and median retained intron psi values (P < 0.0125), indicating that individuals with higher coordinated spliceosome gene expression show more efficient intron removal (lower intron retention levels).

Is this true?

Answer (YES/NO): YES